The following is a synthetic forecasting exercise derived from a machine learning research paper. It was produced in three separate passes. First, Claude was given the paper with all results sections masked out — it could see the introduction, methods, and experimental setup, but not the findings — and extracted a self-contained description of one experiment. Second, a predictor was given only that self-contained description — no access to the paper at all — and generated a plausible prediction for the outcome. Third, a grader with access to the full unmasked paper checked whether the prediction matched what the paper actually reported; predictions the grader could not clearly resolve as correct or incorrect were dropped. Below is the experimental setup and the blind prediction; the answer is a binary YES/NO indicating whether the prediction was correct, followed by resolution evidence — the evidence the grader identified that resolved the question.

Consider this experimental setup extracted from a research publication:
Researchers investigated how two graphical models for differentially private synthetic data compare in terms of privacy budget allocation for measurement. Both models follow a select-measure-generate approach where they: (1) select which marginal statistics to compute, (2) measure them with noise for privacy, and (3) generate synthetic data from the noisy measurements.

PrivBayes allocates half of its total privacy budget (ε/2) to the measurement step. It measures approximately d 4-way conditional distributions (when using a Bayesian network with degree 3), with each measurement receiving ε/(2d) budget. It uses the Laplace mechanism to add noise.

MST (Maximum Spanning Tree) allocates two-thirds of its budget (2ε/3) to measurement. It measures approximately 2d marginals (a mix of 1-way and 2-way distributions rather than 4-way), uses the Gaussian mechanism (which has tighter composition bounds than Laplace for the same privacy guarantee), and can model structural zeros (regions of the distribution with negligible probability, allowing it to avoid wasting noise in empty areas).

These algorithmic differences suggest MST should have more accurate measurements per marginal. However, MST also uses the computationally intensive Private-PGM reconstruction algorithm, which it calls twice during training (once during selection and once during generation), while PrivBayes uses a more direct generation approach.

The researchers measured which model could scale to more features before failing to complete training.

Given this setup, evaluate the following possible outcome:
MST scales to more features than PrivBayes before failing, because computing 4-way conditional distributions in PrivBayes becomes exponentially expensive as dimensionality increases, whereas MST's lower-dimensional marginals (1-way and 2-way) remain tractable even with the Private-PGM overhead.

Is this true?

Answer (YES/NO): NO